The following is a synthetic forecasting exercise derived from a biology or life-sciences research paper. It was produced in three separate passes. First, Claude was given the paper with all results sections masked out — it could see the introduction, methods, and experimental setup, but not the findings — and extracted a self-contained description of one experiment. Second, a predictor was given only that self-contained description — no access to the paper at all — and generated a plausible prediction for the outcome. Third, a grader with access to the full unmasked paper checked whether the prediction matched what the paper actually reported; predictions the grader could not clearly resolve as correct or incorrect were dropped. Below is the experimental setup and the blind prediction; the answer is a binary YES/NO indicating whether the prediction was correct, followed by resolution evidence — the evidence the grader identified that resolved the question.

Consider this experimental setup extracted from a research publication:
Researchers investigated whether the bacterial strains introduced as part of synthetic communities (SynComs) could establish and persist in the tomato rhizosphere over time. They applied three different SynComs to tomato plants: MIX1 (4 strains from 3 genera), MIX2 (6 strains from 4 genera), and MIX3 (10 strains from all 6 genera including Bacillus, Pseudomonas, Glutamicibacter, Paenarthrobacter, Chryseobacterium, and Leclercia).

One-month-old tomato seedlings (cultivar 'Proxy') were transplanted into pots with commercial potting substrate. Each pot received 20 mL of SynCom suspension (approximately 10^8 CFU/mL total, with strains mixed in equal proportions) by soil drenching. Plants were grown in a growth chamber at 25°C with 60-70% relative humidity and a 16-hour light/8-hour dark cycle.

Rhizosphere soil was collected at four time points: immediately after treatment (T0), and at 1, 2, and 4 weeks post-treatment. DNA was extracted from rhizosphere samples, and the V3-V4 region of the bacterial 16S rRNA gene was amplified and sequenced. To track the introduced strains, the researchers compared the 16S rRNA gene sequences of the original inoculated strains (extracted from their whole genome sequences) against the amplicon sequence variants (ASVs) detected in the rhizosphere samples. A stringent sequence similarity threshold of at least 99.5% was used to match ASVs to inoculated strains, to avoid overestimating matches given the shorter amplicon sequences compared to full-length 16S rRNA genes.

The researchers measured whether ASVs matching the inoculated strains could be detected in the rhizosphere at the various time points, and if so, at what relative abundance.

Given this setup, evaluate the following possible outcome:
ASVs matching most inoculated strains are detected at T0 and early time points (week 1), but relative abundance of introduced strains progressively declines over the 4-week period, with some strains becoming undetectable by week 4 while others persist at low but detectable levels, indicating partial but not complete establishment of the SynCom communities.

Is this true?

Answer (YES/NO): YES